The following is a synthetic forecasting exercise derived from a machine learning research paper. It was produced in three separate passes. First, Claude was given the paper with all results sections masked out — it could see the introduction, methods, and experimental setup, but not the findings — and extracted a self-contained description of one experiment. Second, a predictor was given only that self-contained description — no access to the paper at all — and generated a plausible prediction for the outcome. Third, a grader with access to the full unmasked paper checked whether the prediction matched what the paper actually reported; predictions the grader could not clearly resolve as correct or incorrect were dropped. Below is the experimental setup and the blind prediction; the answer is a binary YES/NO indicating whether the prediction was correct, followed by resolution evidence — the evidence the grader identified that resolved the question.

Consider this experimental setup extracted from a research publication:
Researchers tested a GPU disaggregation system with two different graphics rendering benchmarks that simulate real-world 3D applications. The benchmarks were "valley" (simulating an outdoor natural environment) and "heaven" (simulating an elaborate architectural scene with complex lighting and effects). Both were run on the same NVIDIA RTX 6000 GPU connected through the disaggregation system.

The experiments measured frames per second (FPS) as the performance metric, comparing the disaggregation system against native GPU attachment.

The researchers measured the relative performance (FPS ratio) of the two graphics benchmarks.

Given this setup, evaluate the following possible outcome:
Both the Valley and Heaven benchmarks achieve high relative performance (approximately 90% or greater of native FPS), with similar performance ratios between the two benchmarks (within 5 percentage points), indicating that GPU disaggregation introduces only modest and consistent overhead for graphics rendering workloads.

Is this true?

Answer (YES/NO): NO